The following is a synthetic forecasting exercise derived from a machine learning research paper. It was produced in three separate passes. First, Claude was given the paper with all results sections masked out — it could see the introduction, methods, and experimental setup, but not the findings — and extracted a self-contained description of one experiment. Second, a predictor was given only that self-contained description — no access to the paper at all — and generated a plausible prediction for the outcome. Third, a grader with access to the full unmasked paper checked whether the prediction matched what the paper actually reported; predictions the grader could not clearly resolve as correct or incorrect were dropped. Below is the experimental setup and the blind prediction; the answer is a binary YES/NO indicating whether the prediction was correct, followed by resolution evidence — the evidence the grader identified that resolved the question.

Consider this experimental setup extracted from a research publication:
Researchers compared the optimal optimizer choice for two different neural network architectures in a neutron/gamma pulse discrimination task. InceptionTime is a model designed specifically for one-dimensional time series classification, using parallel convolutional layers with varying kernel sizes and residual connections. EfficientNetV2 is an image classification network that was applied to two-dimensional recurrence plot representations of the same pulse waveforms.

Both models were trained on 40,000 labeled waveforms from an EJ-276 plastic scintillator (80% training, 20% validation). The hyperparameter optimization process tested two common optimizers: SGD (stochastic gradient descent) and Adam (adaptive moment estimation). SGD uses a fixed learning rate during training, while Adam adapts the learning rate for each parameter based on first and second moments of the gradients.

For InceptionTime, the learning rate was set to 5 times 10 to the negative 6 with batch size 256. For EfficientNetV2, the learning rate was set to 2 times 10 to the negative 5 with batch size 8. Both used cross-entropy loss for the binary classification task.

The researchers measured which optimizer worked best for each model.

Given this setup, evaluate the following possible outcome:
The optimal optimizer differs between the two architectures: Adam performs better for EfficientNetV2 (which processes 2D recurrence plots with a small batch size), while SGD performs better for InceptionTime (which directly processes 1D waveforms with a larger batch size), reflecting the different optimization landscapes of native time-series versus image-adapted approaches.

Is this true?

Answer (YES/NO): NO